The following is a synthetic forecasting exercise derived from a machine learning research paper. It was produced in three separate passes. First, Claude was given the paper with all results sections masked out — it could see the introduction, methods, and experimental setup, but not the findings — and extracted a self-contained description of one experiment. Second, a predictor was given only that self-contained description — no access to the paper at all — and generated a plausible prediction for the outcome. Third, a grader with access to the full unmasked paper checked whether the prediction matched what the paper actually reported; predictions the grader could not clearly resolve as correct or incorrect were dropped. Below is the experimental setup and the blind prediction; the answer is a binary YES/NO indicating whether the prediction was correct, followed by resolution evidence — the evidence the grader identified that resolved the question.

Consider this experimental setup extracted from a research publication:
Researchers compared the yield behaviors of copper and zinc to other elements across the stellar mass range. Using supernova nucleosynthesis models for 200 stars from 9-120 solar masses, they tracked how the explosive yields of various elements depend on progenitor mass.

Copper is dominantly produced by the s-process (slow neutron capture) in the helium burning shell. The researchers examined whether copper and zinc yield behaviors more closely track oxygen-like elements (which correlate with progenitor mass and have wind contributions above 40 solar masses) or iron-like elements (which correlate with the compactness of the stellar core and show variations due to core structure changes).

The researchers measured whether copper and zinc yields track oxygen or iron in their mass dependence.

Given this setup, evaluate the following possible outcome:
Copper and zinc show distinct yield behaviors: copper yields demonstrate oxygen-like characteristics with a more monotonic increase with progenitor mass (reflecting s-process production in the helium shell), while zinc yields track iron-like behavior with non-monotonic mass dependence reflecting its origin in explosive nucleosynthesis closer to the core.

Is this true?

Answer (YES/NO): NO